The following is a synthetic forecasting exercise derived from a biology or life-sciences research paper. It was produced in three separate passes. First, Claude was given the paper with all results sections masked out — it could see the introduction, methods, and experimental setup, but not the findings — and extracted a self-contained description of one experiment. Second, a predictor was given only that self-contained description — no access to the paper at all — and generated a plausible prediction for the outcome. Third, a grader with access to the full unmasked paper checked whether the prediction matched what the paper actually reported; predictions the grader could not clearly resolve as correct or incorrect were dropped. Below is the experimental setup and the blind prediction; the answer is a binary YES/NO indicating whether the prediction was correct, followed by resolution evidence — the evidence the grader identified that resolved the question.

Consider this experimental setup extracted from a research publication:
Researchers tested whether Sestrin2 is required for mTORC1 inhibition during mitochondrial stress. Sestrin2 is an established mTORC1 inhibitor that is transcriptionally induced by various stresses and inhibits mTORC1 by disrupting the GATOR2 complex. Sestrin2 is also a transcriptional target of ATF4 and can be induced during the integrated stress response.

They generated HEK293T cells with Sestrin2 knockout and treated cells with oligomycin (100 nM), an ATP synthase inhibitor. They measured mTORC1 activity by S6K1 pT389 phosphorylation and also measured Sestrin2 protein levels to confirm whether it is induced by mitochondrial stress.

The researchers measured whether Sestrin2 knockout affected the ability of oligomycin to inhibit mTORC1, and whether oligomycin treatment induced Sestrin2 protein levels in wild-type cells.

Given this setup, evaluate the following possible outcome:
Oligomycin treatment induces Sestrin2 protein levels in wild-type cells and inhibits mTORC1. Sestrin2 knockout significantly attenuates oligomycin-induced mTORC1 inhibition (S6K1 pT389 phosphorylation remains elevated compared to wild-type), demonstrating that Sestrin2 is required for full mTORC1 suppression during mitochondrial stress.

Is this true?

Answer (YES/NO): NO